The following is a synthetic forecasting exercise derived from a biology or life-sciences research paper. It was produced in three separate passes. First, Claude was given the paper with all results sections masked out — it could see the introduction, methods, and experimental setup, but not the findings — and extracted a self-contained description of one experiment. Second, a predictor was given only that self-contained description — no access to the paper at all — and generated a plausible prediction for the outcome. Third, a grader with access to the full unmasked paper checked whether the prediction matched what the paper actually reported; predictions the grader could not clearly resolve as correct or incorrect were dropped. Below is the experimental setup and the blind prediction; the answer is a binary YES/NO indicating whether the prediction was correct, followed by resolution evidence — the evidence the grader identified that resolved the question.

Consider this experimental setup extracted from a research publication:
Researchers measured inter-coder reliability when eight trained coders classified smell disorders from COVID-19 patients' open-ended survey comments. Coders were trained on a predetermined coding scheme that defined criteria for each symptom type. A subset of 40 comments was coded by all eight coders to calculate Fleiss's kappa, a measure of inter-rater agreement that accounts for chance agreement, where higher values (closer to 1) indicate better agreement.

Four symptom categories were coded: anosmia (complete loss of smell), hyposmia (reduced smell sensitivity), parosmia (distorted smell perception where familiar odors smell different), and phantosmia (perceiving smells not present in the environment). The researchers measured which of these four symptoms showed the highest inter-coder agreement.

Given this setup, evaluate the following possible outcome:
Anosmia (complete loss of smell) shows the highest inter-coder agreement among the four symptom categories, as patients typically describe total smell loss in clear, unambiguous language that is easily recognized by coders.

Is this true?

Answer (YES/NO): NO